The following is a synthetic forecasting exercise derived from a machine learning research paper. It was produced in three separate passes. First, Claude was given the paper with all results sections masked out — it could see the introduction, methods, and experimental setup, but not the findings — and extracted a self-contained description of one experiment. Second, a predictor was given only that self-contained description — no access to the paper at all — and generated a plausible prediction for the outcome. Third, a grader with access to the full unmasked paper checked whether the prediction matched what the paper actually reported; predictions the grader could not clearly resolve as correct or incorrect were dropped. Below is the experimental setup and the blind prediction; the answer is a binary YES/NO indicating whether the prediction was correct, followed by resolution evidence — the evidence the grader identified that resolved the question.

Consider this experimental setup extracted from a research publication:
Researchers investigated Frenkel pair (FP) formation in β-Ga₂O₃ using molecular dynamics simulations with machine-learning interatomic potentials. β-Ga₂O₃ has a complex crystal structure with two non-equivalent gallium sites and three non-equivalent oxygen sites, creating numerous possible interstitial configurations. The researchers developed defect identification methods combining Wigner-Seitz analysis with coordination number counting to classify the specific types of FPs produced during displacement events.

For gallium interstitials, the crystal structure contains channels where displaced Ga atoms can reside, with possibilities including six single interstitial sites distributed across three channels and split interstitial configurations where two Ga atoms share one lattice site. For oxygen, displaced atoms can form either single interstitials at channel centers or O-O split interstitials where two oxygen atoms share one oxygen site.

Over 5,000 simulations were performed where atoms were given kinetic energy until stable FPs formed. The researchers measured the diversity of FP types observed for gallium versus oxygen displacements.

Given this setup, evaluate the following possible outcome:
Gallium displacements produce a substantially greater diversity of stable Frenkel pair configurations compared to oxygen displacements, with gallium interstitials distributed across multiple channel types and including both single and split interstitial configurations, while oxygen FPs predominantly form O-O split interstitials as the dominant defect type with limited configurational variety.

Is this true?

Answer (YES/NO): NO